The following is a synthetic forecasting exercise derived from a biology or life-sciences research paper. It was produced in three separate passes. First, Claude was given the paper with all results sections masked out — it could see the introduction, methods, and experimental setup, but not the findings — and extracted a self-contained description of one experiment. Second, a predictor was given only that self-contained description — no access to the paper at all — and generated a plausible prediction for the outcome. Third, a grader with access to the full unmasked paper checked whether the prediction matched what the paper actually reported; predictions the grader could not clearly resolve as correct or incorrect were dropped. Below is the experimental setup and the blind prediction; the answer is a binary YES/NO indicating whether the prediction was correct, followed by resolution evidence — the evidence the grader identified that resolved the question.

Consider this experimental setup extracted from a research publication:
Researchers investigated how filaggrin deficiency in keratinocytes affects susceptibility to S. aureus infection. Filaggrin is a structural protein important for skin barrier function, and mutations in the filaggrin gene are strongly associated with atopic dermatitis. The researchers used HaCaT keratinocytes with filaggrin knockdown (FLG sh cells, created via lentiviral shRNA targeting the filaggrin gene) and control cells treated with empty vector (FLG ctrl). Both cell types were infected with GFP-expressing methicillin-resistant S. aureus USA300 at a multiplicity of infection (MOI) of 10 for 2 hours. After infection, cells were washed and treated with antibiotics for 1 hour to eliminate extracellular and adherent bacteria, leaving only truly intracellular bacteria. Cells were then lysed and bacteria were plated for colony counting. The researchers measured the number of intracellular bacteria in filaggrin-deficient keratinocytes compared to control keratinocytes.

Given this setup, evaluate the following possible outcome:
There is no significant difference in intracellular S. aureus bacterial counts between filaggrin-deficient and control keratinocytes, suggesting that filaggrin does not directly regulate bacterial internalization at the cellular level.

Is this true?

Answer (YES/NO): NO